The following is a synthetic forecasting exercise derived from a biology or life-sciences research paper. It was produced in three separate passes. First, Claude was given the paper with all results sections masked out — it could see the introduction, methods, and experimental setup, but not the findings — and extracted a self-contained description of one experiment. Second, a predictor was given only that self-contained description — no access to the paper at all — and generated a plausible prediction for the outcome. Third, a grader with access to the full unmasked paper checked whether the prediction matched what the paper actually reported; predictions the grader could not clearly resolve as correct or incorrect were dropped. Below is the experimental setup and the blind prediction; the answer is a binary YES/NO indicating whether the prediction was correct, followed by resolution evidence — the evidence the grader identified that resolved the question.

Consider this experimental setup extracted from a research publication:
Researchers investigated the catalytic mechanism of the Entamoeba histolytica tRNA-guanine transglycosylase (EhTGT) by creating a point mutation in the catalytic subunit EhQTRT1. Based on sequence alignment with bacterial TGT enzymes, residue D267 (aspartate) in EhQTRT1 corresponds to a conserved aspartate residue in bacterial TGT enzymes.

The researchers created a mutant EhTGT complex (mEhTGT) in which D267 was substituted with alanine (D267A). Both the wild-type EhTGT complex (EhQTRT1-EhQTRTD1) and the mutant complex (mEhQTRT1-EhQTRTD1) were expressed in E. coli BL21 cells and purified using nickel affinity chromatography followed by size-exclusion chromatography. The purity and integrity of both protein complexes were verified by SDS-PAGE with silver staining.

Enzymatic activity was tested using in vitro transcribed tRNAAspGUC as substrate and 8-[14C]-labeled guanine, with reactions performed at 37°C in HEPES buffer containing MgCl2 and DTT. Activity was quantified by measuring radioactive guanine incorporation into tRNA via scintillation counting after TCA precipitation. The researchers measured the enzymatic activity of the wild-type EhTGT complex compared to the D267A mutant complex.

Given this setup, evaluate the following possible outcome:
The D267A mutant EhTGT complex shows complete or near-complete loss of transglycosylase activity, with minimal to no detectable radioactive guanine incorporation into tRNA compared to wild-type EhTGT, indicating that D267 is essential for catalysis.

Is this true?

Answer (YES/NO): YES